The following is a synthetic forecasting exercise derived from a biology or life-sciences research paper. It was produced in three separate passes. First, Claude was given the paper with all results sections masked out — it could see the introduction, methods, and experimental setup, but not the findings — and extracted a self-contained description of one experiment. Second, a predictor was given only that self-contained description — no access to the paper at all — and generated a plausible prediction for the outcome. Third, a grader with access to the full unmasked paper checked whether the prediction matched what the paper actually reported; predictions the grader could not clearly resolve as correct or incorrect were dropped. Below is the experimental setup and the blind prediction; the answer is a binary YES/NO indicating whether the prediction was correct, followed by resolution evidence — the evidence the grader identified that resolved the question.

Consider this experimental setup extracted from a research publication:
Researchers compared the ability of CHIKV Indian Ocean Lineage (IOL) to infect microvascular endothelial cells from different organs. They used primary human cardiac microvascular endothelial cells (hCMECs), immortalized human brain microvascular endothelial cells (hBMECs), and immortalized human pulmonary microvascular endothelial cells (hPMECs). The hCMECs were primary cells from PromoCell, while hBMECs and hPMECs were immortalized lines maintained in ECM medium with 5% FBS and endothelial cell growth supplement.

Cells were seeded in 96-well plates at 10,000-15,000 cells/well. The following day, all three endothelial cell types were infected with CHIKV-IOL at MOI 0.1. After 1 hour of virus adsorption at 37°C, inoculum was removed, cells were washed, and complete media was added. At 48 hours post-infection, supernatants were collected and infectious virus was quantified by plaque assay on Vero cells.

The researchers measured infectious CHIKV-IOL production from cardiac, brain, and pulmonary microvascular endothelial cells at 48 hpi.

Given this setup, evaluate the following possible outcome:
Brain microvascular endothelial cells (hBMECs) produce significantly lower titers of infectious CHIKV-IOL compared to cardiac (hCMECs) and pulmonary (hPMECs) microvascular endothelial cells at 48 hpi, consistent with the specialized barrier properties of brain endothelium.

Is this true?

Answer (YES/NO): NO